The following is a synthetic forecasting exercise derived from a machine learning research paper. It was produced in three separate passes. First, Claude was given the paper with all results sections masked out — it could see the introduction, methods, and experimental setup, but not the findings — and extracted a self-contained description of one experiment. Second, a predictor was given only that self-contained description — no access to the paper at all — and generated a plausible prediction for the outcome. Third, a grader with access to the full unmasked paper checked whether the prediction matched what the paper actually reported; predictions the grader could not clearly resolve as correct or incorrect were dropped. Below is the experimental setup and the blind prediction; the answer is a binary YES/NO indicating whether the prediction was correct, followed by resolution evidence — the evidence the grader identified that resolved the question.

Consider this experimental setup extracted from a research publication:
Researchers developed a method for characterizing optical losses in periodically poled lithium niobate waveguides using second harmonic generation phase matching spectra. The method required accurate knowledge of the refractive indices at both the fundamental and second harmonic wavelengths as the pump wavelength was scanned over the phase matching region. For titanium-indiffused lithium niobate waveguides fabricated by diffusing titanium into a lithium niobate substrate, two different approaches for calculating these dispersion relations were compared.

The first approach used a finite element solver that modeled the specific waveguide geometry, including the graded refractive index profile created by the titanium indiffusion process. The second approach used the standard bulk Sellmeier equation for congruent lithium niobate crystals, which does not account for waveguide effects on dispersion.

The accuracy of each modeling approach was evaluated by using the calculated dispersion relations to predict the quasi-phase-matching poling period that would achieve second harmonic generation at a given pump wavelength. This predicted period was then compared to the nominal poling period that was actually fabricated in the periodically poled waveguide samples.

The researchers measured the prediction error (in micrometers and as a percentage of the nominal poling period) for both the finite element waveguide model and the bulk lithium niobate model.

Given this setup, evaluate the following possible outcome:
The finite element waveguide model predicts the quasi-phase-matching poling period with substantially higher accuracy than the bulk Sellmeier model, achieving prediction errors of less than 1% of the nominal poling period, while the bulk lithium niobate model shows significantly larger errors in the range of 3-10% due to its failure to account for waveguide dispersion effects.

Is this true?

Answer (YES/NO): NO